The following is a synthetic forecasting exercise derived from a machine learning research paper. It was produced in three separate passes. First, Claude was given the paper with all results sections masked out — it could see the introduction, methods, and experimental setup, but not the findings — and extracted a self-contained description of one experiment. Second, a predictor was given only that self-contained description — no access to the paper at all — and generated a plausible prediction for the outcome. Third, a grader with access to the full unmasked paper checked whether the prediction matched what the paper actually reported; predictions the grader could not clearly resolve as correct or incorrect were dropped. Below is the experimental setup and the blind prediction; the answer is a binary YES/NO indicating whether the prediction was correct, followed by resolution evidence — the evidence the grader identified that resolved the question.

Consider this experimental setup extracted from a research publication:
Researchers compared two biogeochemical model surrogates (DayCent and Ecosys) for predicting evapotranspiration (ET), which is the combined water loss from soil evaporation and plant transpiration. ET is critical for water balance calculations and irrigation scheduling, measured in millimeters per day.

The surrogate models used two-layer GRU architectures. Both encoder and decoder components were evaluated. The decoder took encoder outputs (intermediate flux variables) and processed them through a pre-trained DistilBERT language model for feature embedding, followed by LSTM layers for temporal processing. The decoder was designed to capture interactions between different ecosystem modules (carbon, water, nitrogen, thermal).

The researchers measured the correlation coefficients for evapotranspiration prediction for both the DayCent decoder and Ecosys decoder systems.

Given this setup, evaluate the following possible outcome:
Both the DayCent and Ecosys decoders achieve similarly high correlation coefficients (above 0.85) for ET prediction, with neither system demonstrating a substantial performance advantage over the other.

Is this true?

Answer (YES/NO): YES